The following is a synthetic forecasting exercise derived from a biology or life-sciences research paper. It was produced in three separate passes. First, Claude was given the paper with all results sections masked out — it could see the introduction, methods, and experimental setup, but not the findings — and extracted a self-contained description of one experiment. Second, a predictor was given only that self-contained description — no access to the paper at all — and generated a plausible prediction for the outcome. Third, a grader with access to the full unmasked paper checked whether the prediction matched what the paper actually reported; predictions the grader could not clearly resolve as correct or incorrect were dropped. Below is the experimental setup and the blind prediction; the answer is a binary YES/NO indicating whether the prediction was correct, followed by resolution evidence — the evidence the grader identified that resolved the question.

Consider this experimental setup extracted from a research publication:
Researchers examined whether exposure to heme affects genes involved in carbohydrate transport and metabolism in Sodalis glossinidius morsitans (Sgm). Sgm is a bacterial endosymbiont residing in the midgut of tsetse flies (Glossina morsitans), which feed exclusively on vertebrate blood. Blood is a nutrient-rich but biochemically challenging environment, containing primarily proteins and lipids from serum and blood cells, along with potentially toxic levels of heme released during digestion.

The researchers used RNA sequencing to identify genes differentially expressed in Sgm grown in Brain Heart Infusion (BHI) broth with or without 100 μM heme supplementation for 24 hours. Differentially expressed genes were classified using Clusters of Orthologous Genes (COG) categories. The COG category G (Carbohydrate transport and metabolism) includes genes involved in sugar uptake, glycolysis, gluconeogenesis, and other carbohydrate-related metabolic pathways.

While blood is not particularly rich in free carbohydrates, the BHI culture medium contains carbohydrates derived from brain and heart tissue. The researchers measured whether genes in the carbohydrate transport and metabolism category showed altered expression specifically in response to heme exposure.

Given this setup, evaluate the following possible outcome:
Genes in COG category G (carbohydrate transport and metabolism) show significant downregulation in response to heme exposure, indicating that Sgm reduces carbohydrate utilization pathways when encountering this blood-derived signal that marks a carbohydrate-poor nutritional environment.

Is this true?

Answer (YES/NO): NO